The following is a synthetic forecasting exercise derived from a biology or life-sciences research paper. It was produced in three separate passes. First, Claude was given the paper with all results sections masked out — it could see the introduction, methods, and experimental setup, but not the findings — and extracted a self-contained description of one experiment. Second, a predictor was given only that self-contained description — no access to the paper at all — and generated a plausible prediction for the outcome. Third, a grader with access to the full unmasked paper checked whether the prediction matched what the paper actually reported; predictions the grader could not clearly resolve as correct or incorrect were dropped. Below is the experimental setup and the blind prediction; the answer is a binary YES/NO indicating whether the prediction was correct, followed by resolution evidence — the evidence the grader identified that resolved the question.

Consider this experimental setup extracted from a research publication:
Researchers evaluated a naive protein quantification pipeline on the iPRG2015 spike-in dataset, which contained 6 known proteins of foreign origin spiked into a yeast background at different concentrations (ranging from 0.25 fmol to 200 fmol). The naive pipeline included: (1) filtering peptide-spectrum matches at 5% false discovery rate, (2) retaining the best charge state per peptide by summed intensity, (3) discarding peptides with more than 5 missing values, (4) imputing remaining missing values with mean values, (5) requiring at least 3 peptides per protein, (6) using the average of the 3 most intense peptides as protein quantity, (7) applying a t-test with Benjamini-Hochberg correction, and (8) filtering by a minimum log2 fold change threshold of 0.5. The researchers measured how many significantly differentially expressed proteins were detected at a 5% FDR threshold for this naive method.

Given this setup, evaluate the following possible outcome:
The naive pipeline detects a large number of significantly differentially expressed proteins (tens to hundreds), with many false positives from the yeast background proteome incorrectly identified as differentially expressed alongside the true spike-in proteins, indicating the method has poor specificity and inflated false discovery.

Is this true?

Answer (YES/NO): NO